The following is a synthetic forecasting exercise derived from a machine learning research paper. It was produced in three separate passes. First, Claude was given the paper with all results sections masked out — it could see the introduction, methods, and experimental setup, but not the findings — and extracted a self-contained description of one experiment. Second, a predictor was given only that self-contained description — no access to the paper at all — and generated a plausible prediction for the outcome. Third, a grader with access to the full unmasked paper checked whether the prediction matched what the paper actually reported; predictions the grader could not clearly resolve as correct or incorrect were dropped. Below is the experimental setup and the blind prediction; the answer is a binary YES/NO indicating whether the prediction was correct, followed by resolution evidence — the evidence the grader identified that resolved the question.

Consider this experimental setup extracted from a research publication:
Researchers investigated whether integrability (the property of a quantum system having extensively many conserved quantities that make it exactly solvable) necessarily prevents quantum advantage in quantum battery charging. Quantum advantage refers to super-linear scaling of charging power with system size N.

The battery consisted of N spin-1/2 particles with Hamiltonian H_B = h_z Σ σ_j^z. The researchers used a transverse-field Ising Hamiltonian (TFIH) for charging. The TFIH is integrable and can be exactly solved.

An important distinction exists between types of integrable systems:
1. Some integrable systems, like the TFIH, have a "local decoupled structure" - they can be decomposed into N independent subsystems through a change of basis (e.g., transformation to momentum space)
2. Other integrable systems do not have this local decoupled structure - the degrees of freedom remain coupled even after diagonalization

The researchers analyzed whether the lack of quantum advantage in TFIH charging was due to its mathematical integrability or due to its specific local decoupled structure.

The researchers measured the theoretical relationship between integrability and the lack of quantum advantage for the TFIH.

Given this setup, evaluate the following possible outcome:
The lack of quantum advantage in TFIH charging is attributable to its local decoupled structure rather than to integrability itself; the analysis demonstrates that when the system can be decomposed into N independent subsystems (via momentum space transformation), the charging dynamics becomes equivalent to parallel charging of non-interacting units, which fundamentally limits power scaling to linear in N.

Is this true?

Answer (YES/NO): YES